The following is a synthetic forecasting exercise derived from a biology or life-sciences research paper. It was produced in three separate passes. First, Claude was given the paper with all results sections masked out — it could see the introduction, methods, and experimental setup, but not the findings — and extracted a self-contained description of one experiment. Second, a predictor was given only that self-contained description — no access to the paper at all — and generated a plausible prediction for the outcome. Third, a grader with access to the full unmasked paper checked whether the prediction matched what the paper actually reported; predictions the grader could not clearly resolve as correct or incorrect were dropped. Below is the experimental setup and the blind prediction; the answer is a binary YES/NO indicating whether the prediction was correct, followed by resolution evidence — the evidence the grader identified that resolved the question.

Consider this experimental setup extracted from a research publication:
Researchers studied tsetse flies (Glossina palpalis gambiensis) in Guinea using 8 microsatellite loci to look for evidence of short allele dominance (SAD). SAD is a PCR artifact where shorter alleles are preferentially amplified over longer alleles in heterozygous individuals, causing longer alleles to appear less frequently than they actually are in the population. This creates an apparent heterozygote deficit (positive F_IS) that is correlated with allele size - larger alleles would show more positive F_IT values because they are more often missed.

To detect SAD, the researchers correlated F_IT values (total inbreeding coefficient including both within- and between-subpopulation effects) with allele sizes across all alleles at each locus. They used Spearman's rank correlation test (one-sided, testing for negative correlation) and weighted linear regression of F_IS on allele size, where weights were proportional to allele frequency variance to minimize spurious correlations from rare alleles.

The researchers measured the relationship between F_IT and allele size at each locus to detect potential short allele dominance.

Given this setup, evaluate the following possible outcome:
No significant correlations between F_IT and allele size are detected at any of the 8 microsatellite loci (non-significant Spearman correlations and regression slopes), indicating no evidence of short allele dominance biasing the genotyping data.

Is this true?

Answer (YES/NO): NO